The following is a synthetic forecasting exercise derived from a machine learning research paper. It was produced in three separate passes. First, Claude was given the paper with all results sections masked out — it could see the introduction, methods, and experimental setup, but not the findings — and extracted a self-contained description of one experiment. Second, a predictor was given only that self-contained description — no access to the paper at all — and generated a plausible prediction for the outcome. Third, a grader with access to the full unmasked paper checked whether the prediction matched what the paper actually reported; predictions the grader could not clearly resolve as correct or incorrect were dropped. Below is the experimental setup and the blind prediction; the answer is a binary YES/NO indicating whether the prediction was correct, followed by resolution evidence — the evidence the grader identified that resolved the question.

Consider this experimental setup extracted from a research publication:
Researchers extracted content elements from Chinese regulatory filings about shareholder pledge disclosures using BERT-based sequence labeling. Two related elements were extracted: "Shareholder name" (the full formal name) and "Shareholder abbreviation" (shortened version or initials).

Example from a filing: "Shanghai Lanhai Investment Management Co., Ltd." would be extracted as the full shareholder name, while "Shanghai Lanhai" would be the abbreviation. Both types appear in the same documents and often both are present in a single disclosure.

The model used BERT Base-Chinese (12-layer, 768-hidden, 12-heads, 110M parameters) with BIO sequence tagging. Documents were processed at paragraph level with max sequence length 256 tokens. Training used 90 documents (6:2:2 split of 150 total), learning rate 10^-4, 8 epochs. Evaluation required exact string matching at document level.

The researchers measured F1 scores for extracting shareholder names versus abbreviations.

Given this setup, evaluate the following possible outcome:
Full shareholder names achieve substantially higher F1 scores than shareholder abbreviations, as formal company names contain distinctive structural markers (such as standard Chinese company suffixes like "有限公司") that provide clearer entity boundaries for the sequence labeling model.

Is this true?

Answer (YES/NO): NO